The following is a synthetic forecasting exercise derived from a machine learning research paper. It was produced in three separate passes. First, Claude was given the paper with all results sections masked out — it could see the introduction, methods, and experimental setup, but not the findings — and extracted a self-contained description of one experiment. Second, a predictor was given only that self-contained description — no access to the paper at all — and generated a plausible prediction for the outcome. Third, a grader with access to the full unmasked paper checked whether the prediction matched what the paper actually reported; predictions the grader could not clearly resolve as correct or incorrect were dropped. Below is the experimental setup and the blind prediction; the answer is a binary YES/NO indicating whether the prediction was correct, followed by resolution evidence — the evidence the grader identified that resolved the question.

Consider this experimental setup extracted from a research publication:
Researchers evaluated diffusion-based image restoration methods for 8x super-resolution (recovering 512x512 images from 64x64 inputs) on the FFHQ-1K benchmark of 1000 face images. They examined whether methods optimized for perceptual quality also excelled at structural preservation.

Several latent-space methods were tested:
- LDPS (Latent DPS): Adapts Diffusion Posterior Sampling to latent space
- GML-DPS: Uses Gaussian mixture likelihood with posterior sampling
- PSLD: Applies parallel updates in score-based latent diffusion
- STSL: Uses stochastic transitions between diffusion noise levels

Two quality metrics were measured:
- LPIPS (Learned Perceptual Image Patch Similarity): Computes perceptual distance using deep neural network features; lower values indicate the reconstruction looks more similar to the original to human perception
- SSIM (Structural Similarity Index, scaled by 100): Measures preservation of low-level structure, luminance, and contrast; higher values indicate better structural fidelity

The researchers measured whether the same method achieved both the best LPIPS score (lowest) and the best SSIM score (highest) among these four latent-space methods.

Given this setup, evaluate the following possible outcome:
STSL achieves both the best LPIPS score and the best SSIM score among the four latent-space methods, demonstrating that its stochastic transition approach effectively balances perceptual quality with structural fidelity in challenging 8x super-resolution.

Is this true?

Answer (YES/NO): NO